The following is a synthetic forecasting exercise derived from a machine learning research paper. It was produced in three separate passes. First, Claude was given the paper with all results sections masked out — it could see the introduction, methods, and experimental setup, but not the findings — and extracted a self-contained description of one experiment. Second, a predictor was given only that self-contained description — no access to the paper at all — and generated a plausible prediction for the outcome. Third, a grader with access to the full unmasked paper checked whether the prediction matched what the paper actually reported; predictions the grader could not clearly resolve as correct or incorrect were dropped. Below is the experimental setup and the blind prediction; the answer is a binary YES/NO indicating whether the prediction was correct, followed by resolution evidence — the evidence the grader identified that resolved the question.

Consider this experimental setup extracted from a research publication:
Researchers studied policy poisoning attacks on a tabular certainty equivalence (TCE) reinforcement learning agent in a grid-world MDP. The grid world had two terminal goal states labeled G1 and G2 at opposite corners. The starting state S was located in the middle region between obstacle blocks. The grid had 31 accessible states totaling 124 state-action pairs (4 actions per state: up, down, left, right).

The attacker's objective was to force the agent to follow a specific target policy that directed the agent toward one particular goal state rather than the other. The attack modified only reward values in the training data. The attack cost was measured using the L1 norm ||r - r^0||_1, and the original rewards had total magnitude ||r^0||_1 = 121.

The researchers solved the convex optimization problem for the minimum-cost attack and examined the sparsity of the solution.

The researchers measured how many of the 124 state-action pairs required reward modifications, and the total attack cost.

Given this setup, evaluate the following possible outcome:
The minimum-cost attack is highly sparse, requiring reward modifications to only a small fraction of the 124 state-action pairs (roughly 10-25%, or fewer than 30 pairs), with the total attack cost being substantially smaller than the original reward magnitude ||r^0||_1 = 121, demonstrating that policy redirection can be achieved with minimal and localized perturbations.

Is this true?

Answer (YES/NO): YES